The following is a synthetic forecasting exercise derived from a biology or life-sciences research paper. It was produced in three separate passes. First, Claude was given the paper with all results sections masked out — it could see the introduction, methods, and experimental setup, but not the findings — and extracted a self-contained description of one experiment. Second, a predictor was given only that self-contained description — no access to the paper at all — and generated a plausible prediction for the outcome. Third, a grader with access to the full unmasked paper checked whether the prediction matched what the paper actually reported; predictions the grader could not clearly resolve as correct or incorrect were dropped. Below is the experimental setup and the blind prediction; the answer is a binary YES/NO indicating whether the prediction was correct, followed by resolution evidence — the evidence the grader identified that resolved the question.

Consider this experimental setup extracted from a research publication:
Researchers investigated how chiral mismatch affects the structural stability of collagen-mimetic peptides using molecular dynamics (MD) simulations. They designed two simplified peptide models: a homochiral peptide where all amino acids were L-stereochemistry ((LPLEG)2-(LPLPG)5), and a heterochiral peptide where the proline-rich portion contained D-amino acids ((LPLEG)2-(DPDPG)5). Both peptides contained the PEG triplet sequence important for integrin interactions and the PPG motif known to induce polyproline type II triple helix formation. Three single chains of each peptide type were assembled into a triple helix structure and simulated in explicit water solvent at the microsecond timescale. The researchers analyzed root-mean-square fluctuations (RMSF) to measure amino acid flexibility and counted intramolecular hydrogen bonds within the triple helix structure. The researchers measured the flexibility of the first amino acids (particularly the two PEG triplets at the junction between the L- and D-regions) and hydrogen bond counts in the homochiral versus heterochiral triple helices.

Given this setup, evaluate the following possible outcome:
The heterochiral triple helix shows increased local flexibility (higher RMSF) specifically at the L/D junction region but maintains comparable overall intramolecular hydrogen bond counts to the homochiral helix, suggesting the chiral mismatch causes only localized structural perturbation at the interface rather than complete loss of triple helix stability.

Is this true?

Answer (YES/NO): NO